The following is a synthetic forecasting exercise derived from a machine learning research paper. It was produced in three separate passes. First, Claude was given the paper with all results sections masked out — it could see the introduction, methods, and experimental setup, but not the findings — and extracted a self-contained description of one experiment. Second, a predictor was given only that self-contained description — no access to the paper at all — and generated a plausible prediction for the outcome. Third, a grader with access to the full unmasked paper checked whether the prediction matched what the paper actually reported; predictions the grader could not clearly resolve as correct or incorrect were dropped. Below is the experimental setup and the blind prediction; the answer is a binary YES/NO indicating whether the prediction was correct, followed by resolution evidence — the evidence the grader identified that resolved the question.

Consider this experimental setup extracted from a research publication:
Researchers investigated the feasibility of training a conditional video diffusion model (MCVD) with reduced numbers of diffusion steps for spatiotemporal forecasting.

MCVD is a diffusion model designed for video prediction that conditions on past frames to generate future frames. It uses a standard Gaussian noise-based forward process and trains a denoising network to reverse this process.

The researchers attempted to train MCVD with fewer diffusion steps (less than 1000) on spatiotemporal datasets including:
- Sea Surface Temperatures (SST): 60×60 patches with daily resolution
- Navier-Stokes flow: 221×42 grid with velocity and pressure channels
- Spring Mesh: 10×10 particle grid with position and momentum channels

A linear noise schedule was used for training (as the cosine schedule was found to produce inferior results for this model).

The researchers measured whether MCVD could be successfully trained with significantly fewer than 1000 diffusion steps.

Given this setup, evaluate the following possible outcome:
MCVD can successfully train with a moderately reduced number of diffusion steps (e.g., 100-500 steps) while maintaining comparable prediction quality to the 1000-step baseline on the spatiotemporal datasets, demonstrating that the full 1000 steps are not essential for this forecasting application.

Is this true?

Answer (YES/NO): NO